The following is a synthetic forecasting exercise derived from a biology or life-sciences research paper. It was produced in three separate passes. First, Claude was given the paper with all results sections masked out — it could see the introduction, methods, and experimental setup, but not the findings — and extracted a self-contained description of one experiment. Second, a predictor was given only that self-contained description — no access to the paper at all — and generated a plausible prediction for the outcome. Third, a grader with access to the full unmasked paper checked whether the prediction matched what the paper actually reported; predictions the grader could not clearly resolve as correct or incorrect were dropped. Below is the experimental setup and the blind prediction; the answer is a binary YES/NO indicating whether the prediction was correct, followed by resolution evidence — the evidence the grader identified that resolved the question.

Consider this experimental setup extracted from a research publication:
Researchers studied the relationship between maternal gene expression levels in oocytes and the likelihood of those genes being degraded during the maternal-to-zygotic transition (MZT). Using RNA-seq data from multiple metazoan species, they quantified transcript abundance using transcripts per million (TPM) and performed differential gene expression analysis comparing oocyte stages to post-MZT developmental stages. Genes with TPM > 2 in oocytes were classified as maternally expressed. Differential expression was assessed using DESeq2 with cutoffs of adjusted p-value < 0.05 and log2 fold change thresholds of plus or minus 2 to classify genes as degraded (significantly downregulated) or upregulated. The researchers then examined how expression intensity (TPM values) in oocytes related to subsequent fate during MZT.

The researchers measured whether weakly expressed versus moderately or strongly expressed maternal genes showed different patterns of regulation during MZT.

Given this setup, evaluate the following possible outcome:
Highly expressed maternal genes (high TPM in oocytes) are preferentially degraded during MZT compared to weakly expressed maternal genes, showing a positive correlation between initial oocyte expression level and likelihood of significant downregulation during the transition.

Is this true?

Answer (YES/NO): NO